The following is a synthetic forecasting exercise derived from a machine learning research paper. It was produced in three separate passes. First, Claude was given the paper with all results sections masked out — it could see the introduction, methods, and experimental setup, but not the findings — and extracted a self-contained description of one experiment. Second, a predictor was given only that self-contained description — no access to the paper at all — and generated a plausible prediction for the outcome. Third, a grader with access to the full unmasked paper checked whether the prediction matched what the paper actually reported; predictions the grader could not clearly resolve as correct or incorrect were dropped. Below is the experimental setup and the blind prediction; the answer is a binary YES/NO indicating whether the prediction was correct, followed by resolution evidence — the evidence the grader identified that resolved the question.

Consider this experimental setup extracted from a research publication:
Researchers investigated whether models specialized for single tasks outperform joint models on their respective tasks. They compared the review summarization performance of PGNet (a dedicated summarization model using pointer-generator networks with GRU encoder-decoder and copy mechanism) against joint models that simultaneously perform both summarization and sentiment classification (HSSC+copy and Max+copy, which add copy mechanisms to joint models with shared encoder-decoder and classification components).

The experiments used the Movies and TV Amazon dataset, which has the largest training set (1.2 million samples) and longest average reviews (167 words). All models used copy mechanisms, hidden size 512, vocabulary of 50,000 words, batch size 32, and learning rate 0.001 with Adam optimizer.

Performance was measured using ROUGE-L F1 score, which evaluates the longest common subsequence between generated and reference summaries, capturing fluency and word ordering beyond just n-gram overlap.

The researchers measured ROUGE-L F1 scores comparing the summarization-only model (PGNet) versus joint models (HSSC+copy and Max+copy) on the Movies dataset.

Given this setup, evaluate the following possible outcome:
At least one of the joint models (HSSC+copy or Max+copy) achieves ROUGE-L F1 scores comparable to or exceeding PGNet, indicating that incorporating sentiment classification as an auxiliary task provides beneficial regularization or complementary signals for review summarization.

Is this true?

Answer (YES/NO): YES